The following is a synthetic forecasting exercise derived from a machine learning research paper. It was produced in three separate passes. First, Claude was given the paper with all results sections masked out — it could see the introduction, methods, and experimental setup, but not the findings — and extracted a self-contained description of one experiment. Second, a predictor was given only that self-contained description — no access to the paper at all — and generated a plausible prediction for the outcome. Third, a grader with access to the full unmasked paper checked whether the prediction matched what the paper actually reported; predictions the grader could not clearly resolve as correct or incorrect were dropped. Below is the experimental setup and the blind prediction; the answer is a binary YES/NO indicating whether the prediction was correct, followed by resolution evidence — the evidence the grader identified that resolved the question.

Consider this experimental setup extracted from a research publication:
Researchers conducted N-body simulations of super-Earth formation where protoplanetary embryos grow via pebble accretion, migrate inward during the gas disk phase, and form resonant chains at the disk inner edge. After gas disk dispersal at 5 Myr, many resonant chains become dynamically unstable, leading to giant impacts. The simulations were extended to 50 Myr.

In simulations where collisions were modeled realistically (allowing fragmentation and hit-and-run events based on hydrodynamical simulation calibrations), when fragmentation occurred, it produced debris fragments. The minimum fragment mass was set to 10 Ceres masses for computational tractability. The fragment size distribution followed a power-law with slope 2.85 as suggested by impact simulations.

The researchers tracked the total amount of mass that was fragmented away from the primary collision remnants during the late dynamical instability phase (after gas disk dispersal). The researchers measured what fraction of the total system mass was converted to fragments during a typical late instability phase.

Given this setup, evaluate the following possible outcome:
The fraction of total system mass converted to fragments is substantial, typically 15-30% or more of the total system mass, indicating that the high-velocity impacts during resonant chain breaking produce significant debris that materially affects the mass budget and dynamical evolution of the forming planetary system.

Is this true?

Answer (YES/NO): NO